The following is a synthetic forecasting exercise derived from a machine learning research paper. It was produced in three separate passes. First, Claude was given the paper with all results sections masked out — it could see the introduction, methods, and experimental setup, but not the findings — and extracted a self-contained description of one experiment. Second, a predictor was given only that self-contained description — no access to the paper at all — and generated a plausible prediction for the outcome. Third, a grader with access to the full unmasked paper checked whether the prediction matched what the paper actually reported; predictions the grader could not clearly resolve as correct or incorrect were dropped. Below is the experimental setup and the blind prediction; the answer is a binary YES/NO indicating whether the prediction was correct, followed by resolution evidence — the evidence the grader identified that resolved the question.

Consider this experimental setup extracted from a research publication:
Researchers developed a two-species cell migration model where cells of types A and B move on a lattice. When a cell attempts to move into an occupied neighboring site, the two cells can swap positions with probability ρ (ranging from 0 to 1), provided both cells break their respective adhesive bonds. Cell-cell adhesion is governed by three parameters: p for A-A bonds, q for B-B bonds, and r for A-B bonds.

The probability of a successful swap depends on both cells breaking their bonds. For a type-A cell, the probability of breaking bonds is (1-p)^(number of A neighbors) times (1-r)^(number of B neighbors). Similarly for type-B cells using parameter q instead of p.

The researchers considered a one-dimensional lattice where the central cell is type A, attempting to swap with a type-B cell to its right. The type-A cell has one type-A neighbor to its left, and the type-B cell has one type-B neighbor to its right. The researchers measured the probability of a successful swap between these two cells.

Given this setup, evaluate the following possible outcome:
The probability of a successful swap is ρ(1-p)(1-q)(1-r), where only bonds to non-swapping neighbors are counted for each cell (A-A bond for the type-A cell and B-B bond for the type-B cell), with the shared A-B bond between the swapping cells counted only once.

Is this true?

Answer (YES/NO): NO